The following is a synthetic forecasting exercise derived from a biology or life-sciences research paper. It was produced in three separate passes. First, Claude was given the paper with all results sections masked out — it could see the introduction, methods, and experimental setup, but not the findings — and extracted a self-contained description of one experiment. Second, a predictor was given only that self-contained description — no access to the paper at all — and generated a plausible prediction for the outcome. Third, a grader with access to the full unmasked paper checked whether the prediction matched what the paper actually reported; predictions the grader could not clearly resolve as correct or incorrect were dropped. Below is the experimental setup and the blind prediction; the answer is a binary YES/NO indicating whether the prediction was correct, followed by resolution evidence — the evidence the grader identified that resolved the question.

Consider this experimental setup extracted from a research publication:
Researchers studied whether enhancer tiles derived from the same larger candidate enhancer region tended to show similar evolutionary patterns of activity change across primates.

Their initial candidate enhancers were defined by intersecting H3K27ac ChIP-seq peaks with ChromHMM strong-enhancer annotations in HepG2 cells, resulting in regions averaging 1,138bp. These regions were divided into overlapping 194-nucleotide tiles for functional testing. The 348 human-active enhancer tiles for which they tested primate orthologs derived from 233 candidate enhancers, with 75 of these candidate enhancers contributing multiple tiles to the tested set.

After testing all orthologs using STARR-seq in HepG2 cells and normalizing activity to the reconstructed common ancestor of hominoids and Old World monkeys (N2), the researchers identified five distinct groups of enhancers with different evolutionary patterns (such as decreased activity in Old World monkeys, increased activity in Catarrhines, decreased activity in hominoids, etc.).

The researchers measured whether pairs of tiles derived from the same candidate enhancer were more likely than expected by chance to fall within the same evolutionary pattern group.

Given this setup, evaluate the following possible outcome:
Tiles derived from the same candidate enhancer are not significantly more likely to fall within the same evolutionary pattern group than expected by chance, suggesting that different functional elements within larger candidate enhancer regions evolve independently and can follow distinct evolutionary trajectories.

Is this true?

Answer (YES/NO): NO